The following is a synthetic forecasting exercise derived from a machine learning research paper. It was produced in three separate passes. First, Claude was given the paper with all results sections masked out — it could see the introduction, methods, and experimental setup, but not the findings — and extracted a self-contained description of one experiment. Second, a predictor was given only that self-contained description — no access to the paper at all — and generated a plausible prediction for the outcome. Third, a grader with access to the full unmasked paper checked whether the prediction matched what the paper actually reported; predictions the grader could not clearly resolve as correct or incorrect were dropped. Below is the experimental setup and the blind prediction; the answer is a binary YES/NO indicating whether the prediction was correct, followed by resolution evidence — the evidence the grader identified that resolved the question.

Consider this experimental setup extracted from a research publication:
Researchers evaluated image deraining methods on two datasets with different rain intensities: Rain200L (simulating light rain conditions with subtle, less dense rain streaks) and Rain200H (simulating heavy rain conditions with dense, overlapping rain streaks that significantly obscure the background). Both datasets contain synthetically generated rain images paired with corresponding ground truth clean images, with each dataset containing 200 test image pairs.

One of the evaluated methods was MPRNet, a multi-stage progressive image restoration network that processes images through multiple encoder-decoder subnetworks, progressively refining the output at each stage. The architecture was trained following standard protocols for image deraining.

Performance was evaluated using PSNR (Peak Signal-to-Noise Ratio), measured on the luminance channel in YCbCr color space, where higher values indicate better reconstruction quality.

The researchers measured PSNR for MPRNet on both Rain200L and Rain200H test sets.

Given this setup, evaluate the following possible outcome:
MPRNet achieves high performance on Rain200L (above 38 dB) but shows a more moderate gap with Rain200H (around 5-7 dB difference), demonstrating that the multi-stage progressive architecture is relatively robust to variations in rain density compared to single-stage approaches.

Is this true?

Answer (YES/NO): NO